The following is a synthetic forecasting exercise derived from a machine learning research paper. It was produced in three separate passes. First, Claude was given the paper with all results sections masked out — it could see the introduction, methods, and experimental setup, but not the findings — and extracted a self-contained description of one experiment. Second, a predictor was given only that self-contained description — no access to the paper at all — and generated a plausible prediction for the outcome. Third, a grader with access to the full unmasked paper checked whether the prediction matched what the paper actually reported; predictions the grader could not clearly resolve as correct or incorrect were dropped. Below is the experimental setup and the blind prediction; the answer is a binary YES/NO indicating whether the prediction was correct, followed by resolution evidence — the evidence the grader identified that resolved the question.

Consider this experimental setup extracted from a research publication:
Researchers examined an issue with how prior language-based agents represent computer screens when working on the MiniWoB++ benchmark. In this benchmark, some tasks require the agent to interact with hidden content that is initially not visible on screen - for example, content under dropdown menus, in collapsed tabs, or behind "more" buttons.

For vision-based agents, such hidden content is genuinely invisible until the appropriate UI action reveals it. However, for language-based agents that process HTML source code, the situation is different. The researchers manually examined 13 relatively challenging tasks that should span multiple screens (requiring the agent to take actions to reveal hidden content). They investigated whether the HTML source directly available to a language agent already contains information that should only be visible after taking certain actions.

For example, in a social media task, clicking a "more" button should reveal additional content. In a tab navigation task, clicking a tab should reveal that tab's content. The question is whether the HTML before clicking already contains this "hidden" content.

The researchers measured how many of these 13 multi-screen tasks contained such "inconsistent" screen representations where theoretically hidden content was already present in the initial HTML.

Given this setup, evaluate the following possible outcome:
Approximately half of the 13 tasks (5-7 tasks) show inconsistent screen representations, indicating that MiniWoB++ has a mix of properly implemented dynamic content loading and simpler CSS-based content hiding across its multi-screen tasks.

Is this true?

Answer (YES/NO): YES